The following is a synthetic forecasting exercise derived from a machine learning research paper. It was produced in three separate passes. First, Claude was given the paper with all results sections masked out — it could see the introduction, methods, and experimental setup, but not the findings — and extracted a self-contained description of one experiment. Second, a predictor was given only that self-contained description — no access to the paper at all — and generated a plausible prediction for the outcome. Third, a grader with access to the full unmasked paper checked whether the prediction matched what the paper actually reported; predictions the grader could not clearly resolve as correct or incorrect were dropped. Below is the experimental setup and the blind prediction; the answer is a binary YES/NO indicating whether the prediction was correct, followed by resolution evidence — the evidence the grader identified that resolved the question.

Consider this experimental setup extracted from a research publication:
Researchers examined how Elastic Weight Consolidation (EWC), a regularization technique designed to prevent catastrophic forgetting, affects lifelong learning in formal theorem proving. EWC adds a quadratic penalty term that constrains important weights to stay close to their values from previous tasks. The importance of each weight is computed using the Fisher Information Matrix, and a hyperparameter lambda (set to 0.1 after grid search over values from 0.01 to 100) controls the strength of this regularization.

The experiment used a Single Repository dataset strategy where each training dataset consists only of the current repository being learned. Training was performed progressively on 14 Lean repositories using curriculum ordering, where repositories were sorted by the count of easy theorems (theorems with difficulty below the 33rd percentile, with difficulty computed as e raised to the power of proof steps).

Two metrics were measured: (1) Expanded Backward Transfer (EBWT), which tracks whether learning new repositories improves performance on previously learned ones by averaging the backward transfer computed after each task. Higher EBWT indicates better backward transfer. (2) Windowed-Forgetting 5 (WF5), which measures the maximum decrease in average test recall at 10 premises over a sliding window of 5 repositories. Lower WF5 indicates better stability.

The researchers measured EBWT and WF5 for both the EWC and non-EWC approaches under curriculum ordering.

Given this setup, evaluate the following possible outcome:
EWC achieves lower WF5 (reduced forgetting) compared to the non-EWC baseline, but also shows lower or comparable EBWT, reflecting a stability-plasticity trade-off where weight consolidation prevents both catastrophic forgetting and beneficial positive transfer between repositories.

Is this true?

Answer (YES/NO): NO